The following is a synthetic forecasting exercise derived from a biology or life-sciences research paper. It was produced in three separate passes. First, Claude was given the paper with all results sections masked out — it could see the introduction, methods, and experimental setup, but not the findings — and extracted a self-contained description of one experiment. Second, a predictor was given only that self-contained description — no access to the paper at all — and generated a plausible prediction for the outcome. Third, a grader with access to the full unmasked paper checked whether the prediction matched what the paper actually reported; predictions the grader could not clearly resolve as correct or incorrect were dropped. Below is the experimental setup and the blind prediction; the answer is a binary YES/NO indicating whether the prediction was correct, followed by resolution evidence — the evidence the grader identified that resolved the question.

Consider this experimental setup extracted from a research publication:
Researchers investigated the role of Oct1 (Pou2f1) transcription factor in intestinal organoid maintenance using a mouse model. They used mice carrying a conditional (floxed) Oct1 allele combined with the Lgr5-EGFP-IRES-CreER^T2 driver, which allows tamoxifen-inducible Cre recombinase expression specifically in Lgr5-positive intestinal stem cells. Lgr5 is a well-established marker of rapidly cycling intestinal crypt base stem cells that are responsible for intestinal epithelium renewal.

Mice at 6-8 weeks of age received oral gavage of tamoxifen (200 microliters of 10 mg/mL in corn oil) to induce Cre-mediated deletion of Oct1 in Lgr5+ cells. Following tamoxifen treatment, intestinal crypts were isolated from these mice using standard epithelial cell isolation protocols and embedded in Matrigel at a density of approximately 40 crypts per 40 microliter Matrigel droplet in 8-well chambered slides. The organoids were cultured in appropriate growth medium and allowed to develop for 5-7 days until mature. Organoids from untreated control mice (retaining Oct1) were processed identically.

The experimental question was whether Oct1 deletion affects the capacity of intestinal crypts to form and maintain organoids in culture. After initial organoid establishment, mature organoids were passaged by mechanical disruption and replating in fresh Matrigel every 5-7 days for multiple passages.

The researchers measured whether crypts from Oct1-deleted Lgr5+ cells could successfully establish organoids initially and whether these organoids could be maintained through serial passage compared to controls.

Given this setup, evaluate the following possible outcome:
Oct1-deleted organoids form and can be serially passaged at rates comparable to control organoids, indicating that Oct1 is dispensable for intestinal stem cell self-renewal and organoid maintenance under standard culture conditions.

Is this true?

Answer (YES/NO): NO